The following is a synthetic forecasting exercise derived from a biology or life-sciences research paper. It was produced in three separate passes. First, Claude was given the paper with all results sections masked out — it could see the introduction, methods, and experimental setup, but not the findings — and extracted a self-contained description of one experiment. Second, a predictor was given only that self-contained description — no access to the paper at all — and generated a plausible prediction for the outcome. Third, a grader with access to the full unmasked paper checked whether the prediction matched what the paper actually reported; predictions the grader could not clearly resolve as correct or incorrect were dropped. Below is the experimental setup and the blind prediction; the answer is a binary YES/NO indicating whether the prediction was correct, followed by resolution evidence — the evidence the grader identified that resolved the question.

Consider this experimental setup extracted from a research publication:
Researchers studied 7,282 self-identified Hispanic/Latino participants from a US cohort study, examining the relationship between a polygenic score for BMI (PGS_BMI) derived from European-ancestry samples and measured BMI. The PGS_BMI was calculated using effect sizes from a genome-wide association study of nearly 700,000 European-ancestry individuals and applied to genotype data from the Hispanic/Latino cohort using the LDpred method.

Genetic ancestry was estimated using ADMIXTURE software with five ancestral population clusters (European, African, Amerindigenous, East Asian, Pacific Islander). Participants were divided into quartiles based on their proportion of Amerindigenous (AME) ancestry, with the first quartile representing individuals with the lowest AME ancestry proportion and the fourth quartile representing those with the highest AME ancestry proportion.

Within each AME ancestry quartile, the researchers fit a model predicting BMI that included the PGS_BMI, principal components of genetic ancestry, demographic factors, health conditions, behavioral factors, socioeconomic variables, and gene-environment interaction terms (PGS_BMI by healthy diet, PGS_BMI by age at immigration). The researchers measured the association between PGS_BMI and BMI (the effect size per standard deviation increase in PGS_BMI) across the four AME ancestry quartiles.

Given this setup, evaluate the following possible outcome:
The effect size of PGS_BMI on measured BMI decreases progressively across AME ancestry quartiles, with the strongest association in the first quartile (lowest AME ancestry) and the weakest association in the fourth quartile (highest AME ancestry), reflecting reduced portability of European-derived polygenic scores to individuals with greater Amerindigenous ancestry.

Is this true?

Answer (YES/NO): NO